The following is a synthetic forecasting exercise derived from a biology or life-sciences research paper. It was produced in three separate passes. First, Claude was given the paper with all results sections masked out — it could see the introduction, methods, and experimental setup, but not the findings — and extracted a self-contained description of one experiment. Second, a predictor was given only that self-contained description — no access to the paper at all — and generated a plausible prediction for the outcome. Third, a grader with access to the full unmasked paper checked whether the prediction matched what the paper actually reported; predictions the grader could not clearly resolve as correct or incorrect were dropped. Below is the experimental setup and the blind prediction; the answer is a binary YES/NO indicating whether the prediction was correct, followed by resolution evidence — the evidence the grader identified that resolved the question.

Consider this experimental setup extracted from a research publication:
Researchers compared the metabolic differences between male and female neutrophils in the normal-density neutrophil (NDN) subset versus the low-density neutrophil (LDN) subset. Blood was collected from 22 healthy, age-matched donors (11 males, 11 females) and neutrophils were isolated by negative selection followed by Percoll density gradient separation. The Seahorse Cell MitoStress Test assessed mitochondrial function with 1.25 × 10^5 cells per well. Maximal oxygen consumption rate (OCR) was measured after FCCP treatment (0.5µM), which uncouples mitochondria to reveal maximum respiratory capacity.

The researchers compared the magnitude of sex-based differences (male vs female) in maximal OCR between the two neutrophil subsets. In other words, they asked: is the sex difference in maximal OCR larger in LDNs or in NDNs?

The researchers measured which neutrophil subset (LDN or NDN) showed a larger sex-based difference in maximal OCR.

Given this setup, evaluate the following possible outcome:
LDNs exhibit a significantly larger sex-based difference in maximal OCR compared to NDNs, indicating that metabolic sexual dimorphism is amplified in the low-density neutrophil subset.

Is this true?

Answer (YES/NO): NO